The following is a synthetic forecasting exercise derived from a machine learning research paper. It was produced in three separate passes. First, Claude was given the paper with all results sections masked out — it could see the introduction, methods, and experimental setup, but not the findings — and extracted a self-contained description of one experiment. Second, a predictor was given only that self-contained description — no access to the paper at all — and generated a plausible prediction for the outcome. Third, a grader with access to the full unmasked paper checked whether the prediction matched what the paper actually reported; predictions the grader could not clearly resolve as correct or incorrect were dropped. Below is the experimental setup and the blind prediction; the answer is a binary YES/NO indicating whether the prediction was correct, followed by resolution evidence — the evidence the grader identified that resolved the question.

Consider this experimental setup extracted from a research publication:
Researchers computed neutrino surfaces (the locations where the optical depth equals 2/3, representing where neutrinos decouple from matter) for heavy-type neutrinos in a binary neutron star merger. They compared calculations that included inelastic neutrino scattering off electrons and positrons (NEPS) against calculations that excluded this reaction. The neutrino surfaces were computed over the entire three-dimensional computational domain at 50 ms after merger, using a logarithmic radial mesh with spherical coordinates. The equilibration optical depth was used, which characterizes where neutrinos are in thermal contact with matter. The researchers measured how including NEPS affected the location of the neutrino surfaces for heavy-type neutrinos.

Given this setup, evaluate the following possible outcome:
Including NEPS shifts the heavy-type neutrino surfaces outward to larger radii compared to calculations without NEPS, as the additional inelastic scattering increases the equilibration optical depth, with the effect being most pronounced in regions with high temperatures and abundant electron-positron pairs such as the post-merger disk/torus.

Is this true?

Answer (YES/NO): NO